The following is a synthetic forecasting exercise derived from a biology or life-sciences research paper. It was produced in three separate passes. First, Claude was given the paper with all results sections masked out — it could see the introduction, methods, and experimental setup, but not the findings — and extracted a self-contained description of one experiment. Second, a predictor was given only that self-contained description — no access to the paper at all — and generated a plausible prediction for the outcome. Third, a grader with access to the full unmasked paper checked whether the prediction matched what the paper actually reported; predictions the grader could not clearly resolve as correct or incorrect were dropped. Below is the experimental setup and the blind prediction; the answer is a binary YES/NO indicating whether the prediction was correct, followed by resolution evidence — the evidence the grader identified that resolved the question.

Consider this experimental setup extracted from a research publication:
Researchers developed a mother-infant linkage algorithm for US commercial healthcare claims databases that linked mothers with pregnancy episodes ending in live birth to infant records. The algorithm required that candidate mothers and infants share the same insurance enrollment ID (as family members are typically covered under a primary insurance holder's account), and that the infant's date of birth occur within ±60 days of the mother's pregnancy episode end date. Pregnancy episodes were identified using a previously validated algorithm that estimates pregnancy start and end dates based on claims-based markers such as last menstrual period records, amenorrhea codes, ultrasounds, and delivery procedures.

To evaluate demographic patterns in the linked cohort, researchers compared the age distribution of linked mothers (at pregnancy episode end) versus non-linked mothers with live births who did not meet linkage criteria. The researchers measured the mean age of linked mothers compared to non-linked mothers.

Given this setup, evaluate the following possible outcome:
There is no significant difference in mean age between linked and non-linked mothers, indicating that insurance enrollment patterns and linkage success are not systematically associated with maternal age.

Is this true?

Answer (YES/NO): NO